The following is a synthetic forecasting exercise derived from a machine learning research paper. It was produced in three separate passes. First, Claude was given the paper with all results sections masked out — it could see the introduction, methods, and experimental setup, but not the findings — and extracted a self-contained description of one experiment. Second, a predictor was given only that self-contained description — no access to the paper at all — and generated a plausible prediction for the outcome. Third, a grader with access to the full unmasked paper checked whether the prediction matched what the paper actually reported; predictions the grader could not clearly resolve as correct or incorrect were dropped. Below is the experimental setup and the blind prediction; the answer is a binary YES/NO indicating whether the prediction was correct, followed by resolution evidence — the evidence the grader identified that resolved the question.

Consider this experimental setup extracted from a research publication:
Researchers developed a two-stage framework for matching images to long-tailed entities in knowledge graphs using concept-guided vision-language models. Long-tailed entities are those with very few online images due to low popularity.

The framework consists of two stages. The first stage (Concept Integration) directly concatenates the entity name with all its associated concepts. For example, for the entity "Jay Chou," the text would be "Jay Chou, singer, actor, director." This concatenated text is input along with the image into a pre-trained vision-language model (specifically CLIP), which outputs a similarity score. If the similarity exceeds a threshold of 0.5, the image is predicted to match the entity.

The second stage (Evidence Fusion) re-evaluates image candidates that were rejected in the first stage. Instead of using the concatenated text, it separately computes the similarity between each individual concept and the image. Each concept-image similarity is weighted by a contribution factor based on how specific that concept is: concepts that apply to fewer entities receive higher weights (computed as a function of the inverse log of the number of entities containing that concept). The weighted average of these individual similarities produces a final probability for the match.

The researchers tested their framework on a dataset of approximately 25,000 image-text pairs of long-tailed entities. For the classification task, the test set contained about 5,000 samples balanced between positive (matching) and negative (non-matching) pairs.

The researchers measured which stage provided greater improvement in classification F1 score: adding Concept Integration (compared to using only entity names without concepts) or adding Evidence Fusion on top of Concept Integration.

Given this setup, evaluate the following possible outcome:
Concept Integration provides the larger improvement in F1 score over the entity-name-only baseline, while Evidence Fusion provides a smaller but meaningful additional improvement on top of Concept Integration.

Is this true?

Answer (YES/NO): YES